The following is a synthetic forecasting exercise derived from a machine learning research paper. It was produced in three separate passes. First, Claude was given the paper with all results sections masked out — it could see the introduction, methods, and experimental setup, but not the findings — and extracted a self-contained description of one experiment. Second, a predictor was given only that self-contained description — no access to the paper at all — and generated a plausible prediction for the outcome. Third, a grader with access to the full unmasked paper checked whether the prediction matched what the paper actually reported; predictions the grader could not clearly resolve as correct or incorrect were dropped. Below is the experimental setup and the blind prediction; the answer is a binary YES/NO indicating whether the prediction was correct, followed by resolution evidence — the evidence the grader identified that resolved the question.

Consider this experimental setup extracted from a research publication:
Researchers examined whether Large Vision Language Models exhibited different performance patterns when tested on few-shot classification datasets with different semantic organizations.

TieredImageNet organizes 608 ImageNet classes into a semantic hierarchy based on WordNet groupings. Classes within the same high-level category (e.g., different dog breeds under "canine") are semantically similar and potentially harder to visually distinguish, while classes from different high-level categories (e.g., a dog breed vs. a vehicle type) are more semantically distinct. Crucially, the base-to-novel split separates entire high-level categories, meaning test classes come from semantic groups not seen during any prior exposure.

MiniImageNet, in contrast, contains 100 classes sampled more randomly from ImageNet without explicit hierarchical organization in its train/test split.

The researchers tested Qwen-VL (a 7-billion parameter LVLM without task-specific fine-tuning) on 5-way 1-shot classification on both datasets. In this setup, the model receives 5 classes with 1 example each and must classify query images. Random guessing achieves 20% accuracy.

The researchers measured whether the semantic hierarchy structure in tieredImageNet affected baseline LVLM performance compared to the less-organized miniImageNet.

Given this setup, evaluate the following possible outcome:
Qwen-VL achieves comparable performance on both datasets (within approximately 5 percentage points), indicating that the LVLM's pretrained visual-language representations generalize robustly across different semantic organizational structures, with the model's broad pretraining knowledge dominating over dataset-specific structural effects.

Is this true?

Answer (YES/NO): NO